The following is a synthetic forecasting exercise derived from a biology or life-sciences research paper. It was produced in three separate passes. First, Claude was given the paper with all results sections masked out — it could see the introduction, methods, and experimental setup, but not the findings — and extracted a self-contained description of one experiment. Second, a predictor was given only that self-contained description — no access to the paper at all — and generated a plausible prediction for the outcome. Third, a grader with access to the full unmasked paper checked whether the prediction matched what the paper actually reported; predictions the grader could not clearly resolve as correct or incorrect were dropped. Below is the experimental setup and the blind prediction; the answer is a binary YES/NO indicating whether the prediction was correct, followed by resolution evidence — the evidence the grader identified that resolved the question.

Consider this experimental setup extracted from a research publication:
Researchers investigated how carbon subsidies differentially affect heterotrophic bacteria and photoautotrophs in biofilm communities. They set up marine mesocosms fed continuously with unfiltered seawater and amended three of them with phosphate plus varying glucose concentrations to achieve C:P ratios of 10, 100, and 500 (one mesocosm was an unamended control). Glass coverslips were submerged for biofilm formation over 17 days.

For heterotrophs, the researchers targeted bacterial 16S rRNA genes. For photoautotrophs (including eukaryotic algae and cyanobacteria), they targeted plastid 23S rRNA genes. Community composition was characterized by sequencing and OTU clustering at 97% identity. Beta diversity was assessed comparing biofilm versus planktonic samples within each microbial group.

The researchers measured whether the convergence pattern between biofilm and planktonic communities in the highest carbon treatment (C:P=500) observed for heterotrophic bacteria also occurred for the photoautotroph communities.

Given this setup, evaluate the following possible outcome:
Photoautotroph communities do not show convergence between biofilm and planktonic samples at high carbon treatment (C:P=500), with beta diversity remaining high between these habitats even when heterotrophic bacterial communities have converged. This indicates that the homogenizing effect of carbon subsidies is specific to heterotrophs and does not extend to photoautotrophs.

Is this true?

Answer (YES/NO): YES